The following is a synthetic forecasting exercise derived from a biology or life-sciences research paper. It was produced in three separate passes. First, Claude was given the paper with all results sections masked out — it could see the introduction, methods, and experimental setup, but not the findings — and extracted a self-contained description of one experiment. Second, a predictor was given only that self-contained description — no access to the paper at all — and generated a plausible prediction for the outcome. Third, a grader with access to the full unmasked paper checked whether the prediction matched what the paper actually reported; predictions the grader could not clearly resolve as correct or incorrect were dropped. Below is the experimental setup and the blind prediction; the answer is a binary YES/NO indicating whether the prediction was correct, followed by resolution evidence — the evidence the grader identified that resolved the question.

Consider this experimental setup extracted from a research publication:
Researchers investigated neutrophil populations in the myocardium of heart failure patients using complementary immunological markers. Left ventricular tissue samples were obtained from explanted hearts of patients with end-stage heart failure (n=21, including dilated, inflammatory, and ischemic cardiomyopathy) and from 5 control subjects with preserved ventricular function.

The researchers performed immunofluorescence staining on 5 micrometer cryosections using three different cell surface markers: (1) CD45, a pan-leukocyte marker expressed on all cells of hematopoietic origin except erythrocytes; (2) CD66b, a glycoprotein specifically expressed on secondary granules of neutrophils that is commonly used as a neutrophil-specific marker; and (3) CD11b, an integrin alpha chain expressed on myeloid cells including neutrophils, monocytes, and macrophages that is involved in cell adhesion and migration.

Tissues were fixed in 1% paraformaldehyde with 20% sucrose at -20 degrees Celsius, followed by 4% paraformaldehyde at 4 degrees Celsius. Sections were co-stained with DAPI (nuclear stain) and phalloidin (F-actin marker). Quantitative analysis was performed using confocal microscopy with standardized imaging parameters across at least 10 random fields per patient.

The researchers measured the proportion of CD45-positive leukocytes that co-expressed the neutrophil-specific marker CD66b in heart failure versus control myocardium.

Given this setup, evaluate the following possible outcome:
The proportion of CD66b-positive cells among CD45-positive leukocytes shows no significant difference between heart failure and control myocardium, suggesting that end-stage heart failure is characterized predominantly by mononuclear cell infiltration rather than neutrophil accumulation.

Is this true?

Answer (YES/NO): NO